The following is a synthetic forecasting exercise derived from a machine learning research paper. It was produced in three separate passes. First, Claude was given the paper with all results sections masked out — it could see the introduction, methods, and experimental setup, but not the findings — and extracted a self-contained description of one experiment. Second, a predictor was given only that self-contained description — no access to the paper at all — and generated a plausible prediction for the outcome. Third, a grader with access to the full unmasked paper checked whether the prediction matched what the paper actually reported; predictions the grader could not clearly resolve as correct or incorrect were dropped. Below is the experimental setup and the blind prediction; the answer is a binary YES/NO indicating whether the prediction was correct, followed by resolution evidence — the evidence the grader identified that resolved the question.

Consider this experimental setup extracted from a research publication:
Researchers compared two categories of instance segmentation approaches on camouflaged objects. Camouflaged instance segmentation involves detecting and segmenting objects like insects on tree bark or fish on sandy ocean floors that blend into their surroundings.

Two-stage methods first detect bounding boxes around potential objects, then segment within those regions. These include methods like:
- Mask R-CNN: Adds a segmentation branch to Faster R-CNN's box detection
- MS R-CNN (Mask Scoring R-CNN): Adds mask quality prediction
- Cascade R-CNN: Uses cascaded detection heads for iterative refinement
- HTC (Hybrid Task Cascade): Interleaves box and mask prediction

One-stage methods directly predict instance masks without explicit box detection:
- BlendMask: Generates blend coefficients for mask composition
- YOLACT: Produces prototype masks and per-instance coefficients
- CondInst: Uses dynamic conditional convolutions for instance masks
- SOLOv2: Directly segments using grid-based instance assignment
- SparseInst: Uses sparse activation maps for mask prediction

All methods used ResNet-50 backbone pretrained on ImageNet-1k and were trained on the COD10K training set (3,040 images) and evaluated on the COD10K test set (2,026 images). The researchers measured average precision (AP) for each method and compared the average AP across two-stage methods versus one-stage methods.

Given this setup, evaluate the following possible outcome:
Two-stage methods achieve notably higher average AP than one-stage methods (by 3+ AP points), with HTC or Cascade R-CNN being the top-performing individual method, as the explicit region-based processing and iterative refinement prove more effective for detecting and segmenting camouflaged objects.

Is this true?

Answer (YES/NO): NO